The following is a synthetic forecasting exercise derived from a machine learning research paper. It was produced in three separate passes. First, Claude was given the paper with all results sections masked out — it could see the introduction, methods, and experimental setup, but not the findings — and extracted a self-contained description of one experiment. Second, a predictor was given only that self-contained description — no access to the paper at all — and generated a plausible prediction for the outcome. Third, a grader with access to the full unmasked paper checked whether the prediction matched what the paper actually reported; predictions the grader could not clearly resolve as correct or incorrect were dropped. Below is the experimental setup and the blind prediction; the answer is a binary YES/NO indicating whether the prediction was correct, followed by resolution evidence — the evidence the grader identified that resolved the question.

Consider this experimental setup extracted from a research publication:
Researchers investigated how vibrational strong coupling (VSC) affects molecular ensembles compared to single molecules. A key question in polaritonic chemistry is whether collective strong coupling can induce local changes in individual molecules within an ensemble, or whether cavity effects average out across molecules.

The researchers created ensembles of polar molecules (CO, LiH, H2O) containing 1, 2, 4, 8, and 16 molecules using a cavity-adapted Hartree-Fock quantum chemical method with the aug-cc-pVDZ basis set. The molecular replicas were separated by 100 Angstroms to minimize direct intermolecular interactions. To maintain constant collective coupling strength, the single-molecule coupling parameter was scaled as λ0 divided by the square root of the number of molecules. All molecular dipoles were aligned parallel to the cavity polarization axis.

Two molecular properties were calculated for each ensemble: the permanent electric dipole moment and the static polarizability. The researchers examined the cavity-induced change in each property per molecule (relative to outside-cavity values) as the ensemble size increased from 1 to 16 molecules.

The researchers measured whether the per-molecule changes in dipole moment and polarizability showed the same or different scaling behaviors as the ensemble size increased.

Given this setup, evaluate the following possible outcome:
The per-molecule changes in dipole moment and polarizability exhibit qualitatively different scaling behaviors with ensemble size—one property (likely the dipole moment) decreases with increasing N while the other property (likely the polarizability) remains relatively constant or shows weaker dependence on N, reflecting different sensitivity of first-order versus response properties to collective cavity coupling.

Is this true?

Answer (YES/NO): NO